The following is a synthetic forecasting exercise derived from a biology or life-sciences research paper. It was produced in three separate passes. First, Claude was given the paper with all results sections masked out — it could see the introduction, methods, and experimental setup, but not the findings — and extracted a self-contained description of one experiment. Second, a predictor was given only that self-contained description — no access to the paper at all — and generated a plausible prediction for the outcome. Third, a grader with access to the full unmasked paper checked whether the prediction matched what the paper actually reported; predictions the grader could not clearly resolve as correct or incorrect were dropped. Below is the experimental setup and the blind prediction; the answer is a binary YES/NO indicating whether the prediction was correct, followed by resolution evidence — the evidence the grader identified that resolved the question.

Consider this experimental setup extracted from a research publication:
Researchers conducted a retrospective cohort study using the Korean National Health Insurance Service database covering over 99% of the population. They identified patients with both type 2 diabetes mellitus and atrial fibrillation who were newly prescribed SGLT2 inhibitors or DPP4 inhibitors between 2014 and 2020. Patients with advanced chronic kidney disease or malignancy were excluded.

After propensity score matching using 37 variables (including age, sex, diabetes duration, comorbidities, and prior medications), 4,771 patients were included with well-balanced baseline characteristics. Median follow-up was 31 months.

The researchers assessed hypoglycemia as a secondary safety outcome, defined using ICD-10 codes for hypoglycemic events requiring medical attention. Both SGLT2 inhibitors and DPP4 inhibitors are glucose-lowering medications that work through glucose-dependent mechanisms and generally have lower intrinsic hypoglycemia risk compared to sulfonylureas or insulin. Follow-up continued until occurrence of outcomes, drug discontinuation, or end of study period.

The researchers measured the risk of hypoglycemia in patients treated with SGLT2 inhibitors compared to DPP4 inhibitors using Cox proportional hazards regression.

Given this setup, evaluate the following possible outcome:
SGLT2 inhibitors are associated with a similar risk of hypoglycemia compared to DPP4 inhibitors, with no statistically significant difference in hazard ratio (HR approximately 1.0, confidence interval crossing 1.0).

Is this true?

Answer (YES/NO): NO